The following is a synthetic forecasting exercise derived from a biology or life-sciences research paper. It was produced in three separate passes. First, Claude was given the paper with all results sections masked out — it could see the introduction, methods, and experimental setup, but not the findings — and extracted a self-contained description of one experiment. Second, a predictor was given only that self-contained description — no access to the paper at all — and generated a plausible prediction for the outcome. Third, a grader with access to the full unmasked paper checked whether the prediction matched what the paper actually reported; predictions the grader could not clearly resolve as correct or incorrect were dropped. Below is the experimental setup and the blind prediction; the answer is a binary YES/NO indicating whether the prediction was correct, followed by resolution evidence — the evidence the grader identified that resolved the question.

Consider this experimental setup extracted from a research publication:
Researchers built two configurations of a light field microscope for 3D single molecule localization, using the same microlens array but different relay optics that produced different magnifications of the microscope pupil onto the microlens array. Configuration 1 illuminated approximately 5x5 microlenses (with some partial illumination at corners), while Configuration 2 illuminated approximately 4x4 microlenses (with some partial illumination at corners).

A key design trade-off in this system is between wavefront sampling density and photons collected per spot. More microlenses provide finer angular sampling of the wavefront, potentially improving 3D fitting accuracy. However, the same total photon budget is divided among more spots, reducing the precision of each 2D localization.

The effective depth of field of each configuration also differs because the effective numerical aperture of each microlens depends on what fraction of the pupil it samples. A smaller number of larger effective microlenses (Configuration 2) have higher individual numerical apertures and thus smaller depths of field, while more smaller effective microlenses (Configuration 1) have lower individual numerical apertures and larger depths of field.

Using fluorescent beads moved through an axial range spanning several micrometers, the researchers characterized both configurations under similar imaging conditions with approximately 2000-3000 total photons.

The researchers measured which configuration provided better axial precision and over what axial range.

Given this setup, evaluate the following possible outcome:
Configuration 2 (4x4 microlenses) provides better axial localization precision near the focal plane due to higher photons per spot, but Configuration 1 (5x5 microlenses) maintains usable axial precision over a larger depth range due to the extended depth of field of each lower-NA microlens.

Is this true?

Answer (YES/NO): NO